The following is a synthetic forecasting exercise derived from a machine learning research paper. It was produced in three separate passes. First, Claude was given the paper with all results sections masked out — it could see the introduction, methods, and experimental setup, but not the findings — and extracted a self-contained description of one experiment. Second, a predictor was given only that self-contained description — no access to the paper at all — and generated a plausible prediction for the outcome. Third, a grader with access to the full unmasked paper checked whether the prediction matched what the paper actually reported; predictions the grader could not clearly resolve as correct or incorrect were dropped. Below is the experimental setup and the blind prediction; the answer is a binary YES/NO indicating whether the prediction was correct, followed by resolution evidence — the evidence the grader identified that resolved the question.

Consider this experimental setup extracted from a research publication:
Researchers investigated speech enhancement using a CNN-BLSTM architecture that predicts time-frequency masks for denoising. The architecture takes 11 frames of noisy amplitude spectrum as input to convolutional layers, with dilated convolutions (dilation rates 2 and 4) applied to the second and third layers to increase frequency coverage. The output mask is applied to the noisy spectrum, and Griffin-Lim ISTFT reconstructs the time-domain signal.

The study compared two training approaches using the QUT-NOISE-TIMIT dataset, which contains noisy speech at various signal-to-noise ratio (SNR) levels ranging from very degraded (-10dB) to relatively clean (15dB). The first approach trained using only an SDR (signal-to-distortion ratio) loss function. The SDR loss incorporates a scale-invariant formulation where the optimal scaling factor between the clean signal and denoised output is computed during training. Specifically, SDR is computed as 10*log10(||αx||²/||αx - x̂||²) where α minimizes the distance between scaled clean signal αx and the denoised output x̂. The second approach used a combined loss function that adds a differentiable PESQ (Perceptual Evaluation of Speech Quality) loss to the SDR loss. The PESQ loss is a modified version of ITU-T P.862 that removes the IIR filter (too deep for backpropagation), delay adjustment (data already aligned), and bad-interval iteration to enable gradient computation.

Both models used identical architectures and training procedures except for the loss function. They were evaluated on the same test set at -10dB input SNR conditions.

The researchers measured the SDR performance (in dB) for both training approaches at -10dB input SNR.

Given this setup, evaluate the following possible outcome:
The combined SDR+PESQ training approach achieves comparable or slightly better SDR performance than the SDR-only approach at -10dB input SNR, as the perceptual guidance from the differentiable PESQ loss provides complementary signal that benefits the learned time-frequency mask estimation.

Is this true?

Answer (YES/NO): YES